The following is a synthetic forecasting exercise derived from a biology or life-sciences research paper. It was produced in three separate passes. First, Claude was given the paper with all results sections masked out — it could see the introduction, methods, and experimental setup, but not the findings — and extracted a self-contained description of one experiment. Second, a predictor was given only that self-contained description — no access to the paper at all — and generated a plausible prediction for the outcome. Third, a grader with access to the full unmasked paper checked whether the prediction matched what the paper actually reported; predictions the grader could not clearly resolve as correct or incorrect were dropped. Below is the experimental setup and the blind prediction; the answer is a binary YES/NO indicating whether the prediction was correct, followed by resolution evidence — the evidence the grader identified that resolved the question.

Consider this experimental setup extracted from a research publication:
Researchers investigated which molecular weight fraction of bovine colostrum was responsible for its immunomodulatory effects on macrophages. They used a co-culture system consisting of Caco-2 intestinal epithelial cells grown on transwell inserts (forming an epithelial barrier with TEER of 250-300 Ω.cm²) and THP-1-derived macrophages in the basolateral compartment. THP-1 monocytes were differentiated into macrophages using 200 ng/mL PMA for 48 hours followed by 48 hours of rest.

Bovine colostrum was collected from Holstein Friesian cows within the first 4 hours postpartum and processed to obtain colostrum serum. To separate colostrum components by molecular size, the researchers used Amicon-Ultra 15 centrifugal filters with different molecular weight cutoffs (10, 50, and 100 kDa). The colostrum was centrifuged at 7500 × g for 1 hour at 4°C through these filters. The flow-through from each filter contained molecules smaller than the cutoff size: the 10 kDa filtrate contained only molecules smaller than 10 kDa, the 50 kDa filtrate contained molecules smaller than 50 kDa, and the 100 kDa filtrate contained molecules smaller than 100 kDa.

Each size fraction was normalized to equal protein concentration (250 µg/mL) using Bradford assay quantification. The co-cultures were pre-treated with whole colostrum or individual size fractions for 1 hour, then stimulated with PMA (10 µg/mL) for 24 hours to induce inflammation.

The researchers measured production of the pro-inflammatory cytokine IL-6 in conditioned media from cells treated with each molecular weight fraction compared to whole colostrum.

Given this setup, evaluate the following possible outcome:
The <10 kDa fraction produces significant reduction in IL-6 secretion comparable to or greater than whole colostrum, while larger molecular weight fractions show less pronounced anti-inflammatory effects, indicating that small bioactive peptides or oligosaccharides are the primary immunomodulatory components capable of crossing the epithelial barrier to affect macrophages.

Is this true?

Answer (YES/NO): NO